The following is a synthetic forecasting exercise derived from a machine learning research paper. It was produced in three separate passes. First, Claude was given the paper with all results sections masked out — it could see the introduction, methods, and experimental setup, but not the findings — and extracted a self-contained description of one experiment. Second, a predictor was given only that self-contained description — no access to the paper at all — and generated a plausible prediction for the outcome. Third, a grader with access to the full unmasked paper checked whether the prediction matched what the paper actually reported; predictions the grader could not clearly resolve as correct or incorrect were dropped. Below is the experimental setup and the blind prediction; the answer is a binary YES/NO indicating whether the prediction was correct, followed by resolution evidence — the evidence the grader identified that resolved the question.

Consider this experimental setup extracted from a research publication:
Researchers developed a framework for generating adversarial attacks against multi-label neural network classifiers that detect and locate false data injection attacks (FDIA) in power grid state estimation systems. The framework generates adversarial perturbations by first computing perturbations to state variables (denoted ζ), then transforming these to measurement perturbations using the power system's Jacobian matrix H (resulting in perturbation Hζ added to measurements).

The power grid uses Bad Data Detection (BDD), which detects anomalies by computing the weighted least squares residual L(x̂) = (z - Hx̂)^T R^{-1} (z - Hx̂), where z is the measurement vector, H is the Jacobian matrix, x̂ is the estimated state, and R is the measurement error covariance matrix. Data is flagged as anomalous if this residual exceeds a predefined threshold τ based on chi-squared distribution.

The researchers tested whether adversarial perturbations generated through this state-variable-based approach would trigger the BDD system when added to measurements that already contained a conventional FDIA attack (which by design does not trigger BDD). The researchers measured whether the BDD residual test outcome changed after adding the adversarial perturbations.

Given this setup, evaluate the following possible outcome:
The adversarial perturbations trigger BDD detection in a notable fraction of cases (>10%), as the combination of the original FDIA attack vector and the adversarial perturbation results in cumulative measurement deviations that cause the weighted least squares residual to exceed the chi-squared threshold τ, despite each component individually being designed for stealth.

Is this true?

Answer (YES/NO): NO